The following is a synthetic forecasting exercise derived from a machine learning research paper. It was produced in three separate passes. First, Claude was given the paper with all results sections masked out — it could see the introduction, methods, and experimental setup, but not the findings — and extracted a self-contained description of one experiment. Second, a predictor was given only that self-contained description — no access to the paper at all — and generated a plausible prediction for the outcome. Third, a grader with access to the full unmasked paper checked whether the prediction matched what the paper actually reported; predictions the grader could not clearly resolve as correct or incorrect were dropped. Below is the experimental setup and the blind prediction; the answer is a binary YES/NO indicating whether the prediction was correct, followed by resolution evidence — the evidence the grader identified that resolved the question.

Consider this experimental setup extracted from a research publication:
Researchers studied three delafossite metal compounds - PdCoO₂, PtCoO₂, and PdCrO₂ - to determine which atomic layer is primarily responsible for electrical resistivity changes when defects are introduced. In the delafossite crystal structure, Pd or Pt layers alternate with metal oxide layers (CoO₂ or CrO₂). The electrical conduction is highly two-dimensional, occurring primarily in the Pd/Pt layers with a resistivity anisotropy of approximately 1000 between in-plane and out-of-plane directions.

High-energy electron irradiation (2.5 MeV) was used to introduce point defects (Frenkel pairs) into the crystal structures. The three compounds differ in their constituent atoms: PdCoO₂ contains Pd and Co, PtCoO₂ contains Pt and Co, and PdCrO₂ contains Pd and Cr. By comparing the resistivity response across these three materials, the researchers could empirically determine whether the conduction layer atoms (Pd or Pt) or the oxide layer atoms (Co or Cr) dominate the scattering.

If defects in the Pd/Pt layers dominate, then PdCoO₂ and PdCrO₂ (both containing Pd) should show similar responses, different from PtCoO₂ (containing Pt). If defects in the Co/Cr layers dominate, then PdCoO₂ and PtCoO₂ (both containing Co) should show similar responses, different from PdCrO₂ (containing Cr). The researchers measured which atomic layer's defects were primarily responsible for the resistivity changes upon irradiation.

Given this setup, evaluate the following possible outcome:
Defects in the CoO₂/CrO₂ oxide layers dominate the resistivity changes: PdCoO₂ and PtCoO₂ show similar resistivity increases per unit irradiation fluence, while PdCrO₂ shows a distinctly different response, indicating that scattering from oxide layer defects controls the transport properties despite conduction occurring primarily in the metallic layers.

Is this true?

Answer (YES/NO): NO